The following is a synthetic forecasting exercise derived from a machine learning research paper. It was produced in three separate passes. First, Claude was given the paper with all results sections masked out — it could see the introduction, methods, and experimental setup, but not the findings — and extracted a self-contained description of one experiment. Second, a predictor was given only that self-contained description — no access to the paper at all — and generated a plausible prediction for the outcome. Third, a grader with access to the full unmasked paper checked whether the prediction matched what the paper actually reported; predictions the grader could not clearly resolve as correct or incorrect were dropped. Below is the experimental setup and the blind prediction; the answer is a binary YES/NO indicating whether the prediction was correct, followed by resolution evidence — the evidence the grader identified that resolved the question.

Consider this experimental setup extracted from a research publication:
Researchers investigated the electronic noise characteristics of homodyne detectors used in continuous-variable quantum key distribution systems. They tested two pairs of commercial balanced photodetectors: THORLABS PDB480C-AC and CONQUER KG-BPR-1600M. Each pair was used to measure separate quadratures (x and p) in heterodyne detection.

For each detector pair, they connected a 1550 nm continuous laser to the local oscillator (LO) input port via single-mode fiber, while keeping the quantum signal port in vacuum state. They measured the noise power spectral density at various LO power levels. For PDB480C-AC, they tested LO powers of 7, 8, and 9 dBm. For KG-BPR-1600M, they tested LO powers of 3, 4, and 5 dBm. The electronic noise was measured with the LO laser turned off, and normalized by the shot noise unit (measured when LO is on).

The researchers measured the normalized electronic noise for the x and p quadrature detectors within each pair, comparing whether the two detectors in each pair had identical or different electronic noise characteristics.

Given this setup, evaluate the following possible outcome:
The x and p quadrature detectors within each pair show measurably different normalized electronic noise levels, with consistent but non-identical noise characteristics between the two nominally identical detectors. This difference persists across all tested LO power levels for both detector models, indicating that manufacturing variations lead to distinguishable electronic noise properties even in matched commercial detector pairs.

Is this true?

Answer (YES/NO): YES